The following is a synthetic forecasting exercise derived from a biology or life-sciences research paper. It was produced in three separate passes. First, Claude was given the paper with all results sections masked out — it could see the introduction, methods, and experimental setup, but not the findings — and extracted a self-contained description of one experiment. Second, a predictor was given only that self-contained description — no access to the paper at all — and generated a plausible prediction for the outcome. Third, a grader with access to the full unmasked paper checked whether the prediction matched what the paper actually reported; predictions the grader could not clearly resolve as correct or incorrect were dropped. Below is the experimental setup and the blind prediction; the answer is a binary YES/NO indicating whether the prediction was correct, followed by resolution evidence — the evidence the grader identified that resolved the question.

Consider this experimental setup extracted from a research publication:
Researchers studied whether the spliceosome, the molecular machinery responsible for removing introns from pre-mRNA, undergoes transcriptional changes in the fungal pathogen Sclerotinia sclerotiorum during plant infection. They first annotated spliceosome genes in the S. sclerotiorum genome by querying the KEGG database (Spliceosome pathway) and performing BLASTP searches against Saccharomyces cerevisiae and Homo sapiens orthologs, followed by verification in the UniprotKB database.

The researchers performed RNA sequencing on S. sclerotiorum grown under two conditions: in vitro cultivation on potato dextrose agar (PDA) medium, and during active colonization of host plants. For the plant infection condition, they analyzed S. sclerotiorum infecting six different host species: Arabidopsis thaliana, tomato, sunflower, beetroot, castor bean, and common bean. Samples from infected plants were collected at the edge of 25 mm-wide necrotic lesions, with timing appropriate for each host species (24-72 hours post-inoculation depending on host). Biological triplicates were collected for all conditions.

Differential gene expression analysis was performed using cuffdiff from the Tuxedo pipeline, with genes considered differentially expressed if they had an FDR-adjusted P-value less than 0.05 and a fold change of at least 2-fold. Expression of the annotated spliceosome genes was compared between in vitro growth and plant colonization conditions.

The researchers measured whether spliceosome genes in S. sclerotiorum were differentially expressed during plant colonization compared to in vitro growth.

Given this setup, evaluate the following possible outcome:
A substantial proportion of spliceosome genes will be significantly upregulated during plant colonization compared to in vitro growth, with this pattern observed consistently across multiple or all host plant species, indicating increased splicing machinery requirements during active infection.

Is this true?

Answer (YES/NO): NO